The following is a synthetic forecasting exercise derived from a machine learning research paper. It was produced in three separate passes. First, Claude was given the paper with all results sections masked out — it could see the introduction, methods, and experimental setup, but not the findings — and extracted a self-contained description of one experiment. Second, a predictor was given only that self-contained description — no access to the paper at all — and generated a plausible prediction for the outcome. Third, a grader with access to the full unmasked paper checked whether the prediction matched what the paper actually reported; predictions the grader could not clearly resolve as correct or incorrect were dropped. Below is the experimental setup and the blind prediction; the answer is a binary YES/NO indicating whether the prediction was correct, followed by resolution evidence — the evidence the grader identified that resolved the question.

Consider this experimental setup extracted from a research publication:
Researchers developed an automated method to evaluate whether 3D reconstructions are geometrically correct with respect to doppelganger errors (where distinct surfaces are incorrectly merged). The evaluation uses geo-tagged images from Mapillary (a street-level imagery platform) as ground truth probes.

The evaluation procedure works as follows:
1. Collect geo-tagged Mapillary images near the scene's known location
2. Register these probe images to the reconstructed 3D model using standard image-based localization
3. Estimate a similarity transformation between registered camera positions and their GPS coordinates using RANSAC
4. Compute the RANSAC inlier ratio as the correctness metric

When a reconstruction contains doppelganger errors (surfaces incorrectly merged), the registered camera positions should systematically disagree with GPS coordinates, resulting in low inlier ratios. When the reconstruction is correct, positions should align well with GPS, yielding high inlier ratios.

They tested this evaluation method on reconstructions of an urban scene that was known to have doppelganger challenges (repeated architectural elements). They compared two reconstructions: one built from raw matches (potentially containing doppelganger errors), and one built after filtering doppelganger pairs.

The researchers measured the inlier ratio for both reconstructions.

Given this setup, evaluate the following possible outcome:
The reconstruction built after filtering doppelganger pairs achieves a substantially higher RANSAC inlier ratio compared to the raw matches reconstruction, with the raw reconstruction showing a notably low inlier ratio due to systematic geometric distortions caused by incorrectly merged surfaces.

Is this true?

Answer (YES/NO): YES